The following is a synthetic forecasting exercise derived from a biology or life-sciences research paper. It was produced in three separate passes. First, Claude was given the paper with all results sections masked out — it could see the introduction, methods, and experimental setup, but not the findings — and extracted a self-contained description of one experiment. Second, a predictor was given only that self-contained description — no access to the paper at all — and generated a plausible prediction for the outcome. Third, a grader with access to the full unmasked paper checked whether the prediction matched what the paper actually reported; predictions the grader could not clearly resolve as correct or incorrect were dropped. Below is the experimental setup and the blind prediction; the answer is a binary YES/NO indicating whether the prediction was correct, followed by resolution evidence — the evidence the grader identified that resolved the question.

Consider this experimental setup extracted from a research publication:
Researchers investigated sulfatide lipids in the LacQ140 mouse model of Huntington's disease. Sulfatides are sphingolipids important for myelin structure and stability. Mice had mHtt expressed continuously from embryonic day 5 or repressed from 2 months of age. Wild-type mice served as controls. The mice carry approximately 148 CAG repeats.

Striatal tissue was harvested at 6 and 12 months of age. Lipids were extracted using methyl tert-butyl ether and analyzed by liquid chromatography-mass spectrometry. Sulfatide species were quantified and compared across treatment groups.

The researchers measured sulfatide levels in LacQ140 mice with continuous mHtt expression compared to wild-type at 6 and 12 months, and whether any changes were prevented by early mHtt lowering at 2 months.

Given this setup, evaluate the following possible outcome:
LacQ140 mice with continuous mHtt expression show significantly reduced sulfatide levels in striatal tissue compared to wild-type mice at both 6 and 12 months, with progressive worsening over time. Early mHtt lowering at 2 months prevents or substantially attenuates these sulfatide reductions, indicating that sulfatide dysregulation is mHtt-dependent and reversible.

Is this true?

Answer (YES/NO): NO